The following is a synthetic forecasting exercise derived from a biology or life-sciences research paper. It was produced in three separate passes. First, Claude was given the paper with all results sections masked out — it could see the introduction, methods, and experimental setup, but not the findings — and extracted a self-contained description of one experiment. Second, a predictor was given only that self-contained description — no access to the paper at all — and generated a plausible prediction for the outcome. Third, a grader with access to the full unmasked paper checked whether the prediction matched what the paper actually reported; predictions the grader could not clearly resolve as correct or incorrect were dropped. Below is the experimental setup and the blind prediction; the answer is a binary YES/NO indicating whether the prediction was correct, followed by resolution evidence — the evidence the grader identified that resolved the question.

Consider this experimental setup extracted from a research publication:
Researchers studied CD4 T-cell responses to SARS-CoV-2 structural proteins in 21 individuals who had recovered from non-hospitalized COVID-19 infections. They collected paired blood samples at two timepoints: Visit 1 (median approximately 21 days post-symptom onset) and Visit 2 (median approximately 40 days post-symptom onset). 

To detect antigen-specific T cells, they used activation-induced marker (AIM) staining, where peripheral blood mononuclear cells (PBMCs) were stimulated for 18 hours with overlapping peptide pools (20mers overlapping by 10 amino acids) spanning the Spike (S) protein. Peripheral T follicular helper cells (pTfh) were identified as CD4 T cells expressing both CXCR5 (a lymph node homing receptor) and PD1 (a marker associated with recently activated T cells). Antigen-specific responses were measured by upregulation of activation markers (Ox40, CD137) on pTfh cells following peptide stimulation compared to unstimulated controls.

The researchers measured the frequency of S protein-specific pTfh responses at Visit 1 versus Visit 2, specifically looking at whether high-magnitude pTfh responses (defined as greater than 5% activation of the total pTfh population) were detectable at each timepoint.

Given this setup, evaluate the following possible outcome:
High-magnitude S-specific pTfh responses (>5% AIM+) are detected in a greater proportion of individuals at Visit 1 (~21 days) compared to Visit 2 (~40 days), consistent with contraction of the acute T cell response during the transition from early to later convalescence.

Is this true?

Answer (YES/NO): NO